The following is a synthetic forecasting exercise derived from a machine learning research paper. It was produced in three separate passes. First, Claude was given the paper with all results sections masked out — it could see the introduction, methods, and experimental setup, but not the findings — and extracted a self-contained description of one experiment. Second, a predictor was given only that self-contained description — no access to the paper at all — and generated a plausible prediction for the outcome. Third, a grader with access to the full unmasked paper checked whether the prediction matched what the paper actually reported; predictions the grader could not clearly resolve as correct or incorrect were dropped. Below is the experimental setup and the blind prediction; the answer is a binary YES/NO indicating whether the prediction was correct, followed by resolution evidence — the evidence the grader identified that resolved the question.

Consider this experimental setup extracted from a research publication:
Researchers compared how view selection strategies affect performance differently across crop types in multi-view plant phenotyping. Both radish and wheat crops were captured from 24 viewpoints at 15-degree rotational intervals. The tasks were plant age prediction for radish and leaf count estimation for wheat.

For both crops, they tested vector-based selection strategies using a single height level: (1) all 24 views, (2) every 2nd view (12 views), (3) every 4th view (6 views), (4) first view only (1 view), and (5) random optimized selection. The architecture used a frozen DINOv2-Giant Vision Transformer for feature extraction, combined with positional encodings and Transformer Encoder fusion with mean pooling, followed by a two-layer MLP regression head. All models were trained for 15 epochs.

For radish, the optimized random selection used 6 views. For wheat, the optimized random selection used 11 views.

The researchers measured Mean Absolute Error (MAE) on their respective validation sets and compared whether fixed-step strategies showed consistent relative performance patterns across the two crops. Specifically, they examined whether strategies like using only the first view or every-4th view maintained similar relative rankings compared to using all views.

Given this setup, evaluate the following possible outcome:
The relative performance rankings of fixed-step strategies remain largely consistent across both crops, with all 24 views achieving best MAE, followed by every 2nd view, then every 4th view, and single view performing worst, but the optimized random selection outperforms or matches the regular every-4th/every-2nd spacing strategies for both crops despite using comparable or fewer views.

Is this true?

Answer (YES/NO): NO